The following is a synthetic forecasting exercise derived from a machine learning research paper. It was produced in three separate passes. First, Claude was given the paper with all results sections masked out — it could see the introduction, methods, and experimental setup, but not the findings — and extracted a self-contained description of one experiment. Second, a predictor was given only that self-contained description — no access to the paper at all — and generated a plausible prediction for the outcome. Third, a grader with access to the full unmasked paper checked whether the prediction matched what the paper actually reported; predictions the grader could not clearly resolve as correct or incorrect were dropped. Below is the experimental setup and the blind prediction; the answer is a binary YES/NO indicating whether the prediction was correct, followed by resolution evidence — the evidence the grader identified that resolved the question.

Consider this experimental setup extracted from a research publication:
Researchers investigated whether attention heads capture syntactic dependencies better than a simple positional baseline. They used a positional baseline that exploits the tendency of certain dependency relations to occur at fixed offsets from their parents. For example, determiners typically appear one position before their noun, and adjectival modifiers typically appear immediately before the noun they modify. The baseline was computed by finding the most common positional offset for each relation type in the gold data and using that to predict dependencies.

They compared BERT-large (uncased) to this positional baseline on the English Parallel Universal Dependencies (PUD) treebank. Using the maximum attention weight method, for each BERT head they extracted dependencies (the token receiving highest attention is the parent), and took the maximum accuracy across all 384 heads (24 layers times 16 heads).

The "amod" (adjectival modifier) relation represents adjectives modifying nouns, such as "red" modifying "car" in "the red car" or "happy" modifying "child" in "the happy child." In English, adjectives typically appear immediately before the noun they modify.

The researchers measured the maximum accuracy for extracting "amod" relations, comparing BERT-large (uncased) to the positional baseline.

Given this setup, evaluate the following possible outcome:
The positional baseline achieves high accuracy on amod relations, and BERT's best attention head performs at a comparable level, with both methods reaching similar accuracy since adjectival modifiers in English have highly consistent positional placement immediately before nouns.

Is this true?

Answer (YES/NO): NO